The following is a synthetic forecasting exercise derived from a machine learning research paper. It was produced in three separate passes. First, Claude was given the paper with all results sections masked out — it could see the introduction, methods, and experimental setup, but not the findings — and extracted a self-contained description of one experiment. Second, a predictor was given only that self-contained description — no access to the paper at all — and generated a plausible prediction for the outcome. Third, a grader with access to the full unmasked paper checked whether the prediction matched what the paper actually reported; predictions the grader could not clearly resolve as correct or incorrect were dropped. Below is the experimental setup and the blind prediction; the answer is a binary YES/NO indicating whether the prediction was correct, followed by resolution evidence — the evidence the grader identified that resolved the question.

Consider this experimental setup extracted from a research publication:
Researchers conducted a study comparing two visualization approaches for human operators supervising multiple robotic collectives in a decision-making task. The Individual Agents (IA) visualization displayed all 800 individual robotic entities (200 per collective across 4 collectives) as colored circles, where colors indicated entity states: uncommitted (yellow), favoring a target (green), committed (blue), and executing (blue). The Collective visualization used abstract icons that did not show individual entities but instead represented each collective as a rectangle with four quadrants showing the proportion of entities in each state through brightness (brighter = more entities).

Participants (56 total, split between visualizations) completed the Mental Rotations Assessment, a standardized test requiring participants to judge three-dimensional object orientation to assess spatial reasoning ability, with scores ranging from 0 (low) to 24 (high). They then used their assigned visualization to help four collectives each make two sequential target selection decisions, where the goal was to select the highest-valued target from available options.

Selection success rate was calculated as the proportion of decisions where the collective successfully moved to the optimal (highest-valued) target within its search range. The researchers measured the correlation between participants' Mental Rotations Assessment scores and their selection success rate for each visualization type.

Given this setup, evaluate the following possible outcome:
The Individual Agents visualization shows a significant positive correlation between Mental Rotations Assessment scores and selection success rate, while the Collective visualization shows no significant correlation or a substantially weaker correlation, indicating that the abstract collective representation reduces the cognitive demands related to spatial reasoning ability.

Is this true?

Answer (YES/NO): NO